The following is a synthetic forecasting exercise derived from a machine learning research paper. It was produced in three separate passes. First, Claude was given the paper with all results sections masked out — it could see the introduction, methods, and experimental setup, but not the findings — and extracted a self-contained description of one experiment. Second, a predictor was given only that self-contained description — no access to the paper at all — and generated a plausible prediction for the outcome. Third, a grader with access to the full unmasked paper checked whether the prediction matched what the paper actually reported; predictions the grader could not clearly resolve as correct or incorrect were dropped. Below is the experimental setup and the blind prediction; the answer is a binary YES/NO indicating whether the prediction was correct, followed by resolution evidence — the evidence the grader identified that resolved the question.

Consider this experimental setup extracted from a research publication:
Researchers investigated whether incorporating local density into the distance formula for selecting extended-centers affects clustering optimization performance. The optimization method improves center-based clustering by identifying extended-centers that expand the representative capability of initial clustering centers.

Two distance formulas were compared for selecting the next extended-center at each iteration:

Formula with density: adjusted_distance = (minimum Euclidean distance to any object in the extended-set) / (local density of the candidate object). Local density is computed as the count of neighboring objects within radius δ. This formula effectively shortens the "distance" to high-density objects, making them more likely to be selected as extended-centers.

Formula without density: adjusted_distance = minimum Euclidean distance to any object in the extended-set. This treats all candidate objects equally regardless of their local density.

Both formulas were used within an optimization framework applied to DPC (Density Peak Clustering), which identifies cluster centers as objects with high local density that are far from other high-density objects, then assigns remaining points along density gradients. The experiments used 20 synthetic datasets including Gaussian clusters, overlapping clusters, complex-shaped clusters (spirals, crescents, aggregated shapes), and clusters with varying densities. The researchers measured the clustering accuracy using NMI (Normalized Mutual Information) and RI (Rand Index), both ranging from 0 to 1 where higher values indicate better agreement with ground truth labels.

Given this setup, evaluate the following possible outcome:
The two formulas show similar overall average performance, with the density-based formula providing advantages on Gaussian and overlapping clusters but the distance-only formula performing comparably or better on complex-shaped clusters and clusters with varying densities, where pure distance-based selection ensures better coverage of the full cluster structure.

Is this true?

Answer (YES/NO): NO